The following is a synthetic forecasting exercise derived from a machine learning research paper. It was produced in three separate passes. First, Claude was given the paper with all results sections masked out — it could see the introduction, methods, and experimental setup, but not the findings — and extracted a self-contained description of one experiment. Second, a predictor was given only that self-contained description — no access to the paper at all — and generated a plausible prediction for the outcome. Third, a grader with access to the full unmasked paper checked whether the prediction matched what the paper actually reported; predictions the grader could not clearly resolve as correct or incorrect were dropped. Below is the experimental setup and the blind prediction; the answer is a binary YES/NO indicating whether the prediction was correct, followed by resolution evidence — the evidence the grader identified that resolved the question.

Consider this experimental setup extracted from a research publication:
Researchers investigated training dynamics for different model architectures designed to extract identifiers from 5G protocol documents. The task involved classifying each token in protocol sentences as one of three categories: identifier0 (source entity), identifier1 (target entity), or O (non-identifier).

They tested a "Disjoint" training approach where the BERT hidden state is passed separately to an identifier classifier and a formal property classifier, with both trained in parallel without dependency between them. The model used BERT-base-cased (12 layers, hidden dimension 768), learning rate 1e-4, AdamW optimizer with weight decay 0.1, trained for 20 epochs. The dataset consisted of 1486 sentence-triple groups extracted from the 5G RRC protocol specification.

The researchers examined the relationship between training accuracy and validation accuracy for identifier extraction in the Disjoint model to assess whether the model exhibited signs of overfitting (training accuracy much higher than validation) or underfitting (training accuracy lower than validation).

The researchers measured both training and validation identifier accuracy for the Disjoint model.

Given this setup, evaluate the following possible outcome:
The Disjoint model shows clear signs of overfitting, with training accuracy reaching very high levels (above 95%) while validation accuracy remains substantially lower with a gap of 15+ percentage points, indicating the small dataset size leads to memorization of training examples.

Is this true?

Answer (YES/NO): NO